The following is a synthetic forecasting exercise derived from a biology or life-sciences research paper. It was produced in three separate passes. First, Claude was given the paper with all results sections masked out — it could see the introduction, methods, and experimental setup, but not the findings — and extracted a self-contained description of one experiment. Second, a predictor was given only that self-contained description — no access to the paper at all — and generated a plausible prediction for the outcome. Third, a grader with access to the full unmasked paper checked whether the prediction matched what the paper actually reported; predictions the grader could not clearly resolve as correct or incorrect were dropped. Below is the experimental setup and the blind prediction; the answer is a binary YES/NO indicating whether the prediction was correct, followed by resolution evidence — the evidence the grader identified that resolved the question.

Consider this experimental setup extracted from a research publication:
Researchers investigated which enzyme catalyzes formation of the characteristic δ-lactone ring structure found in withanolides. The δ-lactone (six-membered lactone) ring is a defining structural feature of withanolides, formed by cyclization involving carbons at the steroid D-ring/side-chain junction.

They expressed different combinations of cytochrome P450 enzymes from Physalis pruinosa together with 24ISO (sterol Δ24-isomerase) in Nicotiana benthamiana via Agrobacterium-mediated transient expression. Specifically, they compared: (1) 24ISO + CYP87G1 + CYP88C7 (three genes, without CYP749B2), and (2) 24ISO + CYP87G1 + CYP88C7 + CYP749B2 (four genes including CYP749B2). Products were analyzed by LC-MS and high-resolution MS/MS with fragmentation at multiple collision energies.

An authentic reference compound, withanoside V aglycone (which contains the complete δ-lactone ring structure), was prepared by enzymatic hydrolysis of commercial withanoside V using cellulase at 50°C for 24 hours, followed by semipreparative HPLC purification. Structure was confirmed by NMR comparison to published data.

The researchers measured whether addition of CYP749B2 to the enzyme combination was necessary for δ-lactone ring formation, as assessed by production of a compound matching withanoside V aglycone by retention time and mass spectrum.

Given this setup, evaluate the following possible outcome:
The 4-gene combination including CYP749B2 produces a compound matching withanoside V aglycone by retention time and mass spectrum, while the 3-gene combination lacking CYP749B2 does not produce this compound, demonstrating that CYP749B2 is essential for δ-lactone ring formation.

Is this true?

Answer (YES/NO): YES